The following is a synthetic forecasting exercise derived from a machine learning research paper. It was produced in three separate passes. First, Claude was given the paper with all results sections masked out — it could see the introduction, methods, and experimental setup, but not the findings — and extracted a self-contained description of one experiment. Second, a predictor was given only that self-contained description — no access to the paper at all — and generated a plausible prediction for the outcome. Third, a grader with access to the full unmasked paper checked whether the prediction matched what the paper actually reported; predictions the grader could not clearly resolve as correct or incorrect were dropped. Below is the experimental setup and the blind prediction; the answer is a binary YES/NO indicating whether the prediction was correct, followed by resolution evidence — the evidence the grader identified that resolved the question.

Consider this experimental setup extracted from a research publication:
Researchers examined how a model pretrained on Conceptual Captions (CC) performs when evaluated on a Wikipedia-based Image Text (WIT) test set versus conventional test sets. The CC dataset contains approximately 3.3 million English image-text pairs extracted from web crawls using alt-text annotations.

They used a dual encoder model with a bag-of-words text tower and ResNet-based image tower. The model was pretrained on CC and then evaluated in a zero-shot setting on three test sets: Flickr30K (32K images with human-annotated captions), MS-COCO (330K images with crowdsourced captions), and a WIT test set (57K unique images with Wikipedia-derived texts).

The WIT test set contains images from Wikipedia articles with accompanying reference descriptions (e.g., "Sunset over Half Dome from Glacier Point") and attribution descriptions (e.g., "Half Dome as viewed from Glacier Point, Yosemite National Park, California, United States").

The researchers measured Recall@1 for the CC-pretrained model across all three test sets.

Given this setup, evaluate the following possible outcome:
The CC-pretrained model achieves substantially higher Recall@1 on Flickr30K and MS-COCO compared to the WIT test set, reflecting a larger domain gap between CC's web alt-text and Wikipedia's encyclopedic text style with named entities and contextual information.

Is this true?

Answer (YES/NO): YES